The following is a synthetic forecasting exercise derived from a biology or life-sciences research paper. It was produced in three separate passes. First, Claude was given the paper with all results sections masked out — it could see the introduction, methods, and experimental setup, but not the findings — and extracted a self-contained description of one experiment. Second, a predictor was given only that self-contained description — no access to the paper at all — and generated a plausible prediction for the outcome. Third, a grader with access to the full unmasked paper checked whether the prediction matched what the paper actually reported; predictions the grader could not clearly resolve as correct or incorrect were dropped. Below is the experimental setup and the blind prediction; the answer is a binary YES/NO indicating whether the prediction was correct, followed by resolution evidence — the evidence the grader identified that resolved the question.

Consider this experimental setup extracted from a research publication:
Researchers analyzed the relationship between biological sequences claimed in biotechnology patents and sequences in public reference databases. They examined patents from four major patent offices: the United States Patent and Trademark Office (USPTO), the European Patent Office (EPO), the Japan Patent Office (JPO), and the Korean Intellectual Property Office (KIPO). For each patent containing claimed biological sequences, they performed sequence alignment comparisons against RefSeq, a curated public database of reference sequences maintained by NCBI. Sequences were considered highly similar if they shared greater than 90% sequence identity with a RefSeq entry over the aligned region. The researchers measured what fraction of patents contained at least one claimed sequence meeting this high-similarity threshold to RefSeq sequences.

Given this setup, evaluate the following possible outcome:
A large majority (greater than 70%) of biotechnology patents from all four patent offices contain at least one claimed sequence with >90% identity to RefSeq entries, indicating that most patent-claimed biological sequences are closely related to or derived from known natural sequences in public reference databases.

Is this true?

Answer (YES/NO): NO